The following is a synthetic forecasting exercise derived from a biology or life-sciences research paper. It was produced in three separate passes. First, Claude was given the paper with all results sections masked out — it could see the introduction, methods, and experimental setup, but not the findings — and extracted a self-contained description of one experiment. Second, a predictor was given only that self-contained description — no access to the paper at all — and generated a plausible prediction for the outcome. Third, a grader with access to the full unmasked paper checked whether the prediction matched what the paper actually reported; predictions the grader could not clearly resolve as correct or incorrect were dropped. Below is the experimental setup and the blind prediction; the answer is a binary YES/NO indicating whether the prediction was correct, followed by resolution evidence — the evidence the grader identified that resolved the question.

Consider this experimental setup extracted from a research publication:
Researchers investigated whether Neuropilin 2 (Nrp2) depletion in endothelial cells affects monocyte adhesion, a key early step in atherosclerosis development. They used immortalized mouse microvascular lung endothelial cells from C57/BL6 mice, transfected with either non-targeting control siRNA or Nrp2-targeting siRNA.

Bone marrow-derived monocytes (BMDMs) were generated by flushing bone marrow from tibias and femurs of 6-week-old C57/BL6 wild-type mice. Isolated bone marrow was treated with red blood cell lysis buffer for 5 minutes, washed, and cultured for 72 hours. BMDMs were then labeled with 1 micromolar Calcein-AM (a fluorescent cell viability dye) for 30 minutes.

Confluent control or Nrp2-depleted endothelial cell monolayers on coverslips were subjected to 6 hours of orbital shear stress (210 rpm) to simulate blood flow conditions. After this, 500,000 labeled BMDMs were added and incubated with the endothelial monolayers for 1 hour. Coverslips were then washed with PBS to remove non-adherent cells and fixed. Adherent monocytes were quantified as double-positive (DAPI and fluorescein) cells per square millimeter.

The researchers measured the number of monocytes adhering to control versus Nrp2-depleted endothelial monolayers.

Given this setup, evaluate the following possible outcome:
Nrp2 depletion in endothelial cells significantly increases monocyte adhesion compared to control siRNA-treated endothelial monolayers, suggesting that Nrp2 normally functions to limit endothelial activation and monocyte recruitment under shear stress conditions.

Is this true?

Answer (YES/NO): YES